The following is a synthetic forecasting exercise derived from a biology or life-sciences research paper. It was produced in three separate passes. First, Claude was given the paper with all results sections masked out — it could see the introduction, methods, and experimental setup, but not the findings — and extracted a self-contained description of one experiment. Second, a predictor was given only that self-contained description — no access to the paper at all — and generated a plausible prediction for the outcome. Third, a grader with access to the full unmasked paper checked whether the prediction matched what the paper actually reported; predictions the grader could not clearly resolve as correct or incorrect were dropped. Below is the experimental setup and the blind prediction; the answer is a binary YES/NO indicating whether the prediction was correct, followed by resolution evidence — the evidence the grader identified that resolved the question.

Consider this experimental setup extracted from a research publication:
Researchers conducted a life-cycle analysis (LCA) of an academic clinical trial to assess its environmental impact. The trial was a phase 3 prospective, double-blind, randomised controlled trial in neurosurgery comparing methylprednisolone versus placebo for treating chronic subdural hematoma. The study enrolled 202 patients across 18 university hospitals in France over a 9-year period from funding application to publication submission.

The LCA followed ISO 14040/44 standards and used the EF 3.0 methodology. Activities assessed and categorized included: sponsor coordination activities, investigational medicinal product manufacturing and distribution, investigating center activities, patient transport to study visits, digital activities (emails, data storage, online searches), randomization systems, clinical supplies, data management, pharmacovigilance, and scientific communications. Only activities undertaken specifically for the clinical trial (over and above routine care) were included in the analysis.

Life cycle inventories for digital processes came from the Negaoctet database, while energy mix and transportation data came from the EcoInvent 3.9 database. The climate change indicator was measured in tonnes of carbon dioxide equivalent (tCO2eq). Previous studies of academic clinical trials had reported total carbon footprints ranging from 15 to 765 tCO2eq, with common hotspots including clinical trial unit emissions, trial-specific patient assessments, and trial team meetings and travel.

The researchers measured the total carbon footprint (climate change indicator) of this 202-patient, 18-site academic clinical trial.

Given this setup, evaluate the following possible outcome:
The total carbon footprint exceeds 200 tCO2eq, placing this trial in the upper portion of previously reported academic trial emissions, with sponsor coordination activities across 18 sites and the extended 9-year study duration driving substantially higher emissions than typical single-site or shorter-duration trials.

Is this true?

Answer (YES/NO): NO